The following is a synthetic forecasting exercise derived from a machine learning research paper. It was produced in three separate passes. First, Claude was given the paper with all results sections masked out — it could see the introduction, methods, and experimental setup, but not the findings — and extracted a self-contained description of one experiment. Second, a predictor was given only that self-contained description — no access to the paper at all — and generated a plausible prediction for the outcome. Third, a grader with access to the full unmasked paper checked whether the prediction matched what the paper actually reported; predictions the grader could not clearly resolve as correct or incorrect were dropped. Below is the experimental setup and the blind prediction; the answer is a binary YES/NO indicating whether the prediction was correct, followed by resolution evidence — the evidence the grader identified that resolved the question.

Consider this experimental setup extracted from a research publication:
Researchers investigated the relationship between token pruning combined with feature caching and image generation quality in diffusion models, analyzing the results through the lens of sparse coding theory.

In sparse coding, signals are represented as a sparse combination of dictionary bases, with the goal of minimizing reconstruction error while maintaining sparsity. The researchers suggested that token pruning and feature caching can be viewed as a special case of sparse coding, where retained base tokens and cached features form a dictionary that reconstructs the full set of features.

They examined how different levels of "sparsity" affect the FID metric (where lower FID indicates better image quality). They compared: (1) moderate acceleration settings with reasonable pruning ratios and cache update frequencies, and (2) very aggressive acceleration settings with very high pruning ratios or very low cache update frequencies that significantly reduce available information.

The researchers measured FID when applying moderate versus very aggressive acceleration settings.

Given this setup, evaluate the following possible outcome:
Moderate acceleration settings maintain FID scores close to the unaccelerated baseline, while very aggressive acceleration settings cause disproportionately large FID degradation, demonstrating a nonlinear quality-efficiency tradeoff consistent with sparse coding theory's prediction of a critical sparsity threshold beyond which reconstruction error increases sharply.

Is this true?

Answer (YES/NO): NO